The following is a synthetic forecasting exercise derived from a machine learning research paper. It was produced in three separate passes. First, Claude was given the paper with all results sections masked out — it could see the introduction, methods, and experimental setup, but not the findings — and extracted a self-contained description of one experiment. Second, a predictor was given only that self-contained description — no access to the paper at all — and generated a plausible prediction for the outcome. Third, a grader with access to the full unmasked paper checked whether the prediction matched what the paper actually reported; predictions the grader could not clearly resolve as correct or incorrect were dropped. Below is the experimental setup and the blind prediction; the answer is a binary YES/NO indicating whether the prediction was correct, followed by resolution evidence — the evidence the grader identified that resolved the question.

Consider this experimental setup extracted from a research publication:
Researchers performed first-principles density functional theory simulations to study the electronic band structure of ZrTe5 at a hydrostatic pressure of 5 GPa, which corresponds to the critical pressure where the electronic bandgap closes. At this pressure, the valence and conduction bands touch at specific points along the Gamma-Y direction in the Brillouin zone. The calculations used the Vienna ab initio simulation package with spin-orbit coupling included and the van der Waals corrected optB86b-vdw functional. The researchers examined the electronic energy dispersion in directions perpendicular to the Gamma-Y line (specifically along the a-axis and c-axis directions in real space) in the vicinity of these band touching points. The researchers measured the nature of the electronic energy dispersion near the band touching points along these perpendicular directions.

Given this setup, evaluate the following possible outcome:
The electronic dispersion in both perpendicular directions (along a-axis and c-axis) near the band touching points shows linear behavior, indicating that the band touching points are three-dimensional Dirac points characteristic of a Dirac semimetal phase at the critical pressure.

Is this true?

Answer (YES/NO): NO